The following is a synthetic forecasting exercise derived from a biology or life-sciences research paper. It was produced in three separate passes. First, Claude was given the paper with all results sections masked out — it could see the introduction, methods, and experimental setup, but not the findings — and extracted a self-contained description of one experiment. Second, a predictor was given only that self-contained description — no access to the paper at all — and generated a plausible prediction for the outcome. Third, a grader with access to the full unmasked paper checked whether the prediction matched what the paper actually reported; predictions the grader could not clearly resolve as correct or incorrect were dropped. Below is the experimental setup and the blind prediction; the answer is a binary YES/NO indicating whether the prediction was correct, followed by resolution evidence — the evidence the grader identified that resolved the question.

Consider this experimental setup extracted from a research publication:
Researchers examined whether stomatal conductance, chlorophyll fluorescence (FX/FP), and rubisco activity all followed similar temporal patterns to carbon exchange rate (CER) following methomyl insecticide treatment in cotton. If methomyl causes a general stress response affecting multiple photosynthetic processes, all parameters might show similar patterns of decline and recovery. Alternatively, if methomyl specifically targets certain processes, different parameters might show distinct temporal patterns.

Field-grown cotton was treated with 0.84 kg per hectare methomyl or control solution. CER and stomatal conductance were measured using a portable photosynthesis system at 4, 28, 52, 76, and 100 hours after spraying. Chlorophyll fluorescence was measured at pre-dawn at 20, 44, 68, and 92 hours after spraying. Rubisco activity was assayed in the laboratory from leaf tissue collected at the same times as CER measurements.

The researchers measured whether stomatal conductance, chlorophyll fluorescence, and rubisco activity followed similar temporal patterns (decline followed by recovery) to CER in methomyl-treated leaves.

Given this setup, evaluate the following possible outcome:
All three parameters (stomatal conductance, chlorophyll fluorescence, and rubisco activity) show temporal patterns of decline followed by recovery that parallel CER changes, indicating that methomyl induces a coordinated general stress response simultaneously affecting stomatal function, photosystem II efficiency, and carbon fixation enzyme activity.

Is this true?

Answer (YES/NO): NO